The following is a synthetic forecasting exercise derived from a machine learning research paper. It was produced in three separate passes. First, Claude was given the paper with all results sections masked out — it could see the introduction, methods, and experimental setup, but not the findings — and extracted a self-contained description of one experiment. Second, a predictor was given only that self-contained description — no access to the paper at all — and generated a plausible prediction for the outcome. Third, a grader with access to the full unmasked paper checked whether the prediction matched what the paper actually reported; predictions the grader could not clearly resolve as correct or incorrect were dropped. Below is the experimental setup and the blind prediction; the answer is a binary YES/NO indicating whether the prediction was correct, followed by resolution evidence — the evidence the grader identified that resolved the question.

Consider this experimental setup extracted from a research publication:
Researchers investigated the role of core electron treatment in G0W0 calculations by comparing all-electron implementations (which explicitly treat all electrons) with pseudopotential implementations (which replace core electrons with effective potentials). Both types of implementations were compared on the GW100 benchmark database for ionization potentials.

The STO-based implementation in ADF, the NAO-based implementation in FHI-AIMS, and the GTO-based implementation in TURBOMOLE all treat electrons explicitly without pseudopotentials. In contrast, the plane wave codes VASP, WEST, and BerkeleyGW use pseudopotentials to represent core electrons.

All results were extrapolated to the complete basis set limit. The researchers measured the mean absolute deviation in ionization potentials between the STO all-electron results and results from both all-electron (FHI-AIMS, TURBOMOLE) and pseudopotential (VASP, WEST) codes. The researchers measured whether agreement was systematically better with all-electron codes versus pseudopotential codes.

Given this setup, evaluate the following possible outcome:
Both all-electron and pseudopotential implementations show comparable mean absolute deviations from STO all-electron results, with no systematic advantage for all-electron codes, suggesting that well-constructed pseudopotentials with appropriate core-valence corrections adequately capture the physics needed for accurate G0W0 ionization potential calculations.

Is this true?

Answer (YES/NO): YES